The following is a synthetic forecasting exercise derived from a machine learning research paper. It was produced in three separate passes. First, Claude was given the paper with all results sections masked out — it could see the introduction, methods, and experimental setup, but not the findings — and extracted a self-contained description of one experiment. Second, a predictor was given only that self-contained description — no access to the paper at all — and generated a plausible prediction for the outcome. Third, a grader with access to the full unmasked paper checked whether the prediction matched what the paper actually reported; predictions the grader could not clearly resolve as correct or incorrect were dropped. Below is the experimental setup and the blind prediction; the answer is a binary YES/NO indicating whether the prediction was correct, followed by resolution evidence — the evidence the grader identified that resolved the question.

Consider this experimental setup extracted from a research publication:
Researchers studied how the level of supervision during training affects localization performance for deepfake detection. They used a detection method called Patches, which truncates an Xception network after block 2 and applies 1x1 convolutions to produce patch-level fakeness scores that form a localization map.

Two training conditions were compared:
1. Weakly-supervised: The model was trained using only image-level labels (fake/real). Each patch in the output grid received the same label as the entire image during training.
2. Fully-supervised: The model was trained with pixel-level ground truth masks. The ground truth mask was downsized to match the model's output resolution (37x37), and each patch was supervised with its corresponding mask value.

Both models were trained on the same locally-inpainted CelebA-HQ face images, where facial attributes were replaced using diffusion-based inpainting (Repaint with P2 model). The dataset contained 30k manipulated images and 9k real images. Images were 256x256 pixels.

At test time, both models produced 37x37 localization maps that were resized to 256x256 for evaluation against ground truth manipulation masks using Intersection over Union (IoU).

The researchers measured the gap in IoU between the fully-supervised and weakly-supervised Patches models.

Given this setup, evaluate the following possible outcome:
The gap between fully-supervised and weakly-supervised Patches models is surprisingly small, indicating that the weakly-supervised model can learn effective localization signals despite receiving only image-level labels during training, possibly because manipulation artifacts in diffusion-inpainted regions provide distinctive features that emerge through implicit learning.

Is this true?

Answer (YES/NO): NO